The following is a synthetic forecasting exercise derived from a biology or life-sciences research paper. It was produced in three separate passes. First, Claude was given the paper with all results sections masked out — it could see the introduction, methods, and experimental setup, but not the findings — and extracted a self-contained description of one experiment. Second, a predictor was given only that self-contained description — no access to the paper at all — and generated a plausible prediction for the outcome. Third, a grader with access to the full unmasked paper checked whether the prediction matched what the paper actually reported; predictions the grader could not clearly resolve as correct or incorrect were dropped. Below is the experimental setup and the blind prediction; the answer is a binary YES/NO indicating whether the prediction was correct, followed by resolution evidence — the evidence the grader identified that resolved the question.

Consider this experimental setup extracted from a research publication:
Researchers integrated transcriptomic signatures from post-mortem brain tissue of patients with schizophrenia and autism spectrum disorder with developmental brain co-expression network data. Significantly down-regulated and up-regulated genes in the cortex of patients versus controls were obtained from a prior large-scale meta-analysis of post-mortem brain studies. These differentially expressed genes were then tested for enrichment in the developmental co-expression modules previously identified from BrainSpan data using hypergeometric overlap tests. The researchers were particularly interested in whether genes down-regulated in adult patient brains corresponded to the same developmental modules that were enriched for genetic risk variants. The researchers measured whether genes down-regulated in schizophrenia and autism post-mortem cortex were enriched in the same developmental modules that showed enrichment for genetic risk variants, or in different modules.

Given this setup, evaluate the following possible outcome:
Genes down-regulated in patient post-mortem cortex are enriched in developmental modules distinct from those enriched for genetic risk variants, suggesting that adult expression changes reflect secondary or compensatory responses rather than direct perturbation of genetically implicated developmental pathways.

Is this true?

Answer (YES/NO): NO